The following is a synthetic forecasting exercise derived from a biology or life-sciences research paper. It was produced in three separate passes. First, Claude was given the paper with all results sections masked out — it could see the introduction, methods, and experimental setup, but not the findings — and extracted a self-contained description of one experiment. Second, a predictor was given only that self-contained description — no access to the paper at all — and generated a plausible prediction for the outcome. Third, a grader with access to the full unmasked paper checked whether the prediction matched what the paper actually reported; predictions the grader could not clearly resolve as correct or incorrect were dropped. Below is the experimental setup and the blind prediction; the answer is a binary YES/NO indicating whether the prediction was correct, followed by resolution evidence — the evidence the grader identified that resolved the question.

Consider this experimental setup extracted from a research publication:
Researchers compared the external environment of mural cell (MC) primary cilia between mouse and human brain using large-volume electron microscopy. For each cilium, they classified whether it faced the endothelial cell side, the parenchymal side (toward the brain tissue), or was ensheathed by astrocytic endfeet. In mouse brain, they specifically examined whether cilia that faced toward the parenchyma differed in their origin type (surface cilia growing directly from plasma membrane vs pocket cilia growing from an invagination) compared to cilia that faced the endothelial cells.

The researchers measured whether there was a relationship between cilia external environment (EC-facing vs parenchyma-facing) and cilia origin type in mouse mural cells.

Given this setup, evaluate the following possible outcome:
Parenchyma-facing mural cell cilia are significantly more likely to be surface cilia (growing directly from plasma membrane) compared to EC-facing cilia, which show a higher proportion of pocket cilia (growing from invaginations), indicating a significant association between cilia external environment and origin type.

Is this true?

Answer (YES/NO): YES